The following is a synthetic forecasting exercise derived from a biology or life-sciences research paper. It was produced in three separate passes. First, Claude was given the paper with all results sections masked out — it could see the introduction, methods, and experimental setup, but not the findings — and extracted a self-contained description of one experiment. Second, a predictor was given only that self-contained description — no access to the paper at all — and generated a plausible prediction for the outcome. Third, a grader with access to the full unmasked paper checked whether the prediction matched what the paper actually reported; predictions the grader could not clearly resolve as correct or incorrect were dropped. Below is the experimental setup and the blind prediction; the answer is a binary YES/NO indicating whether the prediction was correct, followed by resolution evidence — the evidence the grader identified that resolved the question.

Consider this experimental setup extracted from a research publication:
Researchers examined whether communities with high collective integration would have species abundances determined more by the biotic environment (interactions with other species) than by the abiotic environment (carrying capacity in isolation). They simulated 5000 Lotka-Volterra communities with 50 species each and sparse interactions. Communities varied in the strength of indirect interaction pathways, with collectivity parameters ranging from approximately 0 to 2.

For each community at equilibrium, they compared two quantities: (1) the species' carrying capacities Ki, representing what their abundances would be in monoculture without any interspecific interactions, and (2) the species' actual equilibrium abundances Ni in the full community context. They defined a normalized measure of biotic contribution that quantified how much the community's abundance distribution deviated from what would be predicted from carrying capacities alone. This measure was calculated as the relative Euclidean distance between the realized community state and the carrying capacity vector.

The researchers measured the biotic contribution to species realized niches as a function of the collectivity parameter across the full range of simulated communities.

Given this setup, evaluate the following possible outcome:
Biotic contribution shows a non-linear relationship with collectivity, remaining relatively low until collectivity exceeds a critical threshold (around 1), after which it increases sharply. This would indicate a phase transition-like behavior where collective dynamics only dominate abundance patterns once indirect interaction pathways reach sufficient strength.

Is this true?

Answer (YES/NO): NO